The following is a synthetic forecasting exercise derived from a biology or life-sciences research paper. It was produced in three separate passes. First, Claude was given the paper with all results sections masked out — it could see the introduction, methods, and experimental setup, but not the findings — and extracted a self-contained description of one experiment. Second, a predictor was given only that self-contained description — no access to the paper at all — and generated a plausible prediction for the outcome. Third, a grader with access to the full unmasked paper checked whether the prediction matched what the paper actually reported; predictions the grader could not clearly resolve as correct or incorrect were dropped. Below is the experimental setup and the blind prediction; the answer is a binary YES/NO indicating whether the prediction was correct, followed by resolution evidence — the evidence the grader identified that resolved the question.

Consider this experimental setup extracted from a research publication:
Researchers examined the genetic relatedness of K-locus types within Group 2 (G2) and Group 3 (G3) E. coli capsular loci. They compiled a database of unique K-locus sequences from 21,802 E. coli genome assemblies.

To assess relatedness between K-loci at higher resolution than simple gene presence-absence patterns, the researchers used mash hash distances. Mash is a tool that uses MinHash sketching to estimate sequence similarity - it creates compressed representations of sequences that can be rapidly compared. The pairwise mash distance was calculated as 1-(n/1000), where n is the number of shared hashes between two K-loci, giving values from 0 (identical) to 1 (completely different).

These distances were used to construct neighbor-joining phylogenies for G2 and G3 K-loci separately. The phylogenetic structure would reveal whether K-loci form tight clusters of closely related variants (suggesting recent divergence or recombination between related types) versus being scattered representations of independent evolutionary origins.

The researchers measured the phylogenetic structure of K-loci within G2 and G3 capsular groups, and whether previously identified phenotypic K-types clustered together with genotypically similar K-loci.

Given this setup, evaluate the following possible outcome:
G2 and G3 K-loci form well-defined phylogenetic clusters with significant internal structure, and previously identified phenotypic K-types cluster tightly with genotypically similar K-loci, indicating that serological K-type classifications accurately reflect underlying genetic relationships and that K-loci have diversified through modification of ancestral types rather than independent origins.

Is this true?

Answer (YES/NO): NO